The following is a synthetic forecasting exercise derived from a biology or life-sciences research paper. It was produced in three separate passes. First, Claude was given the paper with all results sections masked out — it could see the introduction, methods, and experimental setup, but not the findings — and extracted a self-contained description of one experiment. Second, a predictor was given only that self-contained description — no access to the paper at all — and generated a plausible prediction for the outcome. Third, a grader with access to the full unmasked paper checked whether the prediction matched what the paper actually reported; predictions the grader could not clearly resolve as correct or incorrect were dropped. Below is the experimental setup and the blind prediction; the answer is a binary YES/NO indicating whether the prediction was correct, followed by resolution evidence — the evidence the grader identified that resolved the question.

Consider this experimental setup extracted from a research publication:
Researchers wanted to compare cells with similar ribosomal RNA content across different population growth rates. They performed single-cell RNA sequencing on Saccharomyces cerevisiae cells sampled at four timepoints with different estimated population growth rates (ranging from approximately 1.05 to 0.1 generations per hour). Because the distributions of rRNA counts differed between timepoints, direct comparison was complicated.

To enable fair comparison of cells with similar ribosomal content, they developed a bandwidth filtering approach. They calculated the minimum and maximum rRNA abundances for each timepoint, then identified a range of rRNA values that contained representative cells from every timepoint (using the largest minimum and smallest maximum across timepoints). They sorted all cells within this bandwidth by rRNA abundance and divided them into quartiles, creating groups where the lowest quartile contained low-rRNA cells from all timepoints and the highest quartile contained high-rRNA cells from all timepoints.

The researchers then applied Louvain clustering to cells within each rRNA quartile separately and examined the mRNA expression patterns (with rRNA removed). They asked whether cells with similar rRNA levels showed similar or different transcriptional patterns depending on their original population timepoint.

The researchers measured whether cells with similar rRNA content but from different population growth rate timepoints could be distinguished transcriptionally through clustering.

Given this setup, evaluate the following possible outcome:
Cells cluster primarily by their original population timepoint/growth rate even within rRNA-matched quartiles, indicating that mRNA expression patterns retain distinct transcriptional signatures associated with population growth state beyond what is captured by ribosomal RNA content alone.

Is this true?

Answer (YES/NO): YES